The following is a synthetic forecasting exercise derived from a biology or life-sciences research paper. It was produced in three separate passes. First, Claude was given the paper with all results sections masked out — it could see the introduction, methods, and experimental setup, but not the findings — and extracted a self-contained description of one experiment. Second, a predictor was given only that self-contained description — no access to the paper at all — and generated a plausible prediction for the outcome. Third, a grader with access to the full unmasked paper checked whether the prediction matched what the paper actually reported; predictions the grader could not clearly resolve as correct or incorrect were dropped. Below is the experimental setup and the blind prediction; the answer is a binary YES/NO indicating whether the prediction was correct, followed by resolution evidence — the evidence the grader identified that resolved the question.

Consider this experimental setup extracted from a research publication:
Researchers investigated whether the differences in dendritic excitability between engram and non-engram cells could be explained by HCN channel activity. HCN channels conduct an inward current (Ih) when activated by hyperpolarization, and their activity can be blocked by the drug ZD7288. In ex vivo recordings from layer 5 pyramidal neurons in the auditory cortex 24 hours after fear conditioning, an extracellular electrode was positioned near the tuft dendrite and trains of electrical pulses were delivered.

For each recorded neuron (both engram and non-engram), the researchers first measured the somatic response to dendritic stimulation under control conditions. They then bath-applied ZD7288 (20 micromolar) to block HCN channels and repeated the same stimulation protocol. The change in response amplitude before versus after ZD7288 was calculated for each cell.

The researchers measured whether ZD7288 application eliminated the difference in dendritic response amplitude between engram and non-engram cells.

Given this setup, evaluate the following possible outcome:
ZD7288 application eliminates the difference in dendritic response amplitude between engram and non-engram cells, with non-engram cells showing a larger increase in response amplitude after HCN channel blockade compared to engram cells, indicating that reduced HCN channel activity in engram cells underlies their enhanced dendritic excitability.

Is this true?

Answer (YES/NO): NO